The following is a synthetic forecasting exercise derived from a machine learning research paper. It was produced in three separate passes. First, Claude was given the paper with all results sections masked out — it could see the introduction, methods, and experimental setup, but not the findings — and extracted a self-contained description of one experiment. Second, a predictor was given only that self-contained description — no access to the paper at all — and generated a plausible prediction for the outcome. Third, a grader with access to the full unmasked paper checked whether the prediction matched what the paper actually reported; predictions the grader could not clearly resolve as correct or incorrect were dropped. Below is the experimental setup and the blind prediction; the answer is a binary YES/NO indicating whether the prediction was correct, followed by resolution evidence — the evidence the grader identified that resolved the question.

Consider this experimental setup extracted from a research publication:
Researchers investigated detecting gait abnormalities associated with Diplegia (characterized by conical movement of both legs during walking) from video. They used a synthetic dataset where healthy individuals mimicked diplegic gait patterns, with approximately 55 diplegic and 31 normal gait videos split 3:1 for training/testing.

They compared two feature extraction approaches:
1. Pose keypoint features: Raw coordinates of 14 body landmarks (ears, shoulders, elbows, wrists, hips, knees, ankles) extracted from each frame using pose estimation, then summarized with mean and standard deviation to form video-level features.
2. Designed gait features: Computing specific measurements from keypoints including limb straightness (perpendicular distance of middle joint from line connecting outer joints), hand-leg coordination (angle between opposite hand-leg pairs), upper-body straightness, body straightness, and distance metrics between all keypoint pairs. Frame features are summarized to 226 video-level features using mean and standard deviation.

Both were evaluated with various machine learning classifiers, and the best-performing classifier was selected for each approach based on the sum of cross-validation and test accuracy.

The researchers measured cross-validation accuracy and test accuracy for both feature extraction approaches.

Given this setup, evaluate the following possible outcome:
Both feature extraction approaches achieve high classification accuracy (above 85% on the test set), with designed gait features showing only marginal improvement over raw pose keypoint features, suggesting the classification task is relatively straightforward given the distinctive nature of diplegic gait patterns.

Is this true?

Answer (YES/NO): NO